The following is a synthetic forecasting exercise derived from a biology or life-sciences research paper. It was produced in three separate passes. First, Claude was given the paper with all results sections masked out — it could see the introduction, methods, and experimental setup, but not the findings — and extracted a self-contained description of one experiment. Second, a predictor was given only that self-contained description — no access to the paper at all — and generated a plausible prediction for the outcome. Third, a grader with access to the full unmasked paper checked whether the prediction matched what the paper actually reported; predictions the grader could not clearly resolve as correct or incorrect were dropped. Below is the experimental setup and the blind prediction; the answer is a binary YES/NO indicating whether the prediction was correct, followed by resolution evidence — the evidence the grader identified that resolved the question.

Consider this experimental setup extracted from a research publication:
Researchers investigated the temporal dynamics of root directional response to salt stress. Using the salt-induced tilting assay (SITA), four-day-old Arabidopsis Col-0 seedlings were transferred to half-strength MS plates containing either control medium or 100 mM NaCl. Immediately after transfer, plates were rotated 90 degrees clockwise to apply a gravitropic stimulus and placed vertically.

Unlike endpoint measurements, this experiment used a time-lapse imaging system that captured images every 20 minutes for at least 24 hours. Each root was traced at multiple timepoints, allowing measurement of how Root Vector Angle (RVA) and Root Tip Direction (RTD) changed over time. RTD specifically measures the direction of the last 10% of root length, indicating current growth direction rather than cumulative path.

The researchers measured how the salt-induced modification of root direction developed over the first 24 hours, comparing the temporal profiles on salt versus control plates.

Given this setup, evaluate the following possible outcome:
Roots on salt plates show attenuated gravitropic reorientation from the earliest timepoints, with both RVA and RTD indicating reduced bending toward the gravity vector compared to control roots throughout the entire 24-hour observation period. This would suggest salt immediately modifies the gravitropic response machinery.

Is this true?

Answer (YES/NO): NO